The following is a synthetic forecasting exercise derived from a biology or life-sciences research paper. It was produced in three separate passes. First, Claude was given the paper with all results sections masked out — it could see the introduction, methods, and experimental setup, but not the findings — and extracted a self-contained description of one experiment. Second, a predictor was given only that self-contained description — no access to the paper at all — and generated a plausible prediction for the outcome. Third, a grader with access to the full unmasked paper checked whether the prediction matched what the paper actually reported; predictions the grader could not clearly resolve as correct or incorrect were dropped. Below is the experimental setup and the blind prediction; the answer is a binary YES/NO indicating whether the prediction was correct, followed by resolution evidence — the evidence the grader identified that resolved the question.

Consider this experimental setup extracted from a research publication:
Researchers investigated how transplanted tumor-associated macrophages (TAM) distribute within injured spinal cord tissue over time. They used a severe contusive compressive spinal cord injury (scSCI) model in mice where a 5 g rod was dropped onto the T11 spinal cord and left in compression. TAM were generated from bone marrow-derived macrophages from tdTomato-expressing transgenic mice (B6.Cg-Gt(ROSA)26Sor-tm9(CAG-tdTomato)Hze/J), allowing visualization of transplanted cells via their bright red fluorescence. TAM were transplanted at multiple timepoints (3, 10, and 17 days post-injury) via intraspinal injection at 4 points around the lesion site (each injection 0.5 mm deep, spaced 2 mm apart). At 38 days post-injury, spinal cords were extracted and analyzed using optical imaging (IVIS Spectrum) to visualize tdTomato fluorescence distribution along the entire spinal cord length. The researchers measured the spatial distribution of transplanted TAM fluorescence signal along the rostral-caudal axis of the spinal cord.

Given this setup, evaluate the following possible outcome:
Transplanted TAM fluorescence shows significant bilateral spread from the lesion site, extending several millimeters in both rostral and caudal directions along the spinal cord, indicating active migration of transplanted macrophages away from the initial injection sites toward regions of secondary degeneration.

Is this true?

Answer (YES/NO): NO